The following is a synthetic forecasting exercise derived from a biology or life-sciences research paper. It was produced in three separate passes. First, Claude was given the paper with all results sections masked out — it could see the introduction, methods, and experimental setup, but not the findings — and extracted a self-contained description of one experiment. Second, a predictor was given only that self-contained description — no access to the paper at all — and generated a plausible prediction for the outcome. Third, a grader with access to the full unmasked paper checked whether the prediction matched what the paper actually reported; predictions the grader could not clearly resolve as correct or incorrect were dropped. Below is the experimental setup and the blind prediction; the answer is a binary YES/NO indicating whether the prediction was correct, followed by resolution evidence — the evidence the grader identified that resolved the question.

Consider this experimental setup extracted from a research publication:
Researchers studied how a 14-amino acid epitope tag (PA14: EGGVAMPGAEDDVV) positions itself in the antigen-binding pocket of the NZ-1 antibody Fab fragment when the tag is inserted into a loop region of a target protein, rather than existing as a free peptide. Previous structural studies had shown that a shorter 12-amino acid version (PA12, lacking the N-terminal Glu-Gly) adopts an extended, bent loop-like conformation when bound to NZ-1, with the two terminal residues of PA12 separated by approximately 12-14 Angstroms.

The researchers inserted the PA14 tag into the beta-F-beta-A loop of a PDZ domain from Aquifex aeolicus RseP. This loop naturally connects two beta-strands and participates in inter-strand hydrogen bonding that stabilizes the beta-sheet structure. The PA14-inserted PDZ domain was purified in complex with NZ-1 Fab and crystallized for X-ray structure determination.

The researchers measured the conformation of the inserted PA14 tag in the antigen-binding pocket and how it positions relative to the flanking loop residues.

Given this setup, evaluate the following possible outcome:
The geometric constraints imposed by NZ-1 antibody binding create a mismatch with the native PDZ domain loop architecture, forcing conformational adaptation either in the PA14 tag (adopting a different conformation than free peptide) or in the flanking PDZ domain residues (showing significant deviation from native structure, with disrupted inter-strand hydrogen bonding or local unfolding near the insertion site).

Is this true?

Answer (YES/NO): NO